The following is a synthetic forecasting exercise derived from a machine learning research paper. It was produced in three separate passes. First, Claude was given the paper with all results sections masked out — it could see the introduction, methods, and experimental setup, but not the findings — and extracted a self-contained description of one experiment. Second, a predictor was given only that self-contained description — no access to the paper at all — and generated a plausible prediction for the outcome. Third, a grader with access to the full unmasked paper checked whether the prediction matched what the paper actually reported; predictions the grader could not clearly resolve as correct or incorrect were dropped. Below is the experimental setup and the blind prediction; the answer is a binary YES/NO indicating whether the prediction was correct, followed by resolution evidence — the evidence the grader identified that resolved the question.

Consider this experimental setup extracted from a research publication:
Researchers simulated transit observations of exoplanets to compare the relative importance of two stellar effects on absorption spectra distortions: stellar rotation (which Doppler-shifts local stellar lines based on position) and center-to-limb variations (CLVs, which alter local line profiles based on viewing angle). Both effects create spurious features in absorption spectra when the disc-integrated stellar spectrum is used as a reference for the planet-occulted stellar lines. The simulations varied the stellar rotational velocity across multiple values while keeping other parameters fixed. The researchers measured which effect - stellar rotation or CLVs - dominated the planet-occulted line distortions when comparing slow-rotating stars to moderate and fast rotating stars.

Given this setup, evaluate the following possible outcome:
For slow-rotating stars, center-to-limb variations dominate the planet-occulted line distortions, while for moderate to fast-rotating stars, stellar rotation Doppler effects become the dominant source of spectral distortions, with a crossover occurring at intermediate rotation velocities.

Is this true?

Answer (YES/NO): YES